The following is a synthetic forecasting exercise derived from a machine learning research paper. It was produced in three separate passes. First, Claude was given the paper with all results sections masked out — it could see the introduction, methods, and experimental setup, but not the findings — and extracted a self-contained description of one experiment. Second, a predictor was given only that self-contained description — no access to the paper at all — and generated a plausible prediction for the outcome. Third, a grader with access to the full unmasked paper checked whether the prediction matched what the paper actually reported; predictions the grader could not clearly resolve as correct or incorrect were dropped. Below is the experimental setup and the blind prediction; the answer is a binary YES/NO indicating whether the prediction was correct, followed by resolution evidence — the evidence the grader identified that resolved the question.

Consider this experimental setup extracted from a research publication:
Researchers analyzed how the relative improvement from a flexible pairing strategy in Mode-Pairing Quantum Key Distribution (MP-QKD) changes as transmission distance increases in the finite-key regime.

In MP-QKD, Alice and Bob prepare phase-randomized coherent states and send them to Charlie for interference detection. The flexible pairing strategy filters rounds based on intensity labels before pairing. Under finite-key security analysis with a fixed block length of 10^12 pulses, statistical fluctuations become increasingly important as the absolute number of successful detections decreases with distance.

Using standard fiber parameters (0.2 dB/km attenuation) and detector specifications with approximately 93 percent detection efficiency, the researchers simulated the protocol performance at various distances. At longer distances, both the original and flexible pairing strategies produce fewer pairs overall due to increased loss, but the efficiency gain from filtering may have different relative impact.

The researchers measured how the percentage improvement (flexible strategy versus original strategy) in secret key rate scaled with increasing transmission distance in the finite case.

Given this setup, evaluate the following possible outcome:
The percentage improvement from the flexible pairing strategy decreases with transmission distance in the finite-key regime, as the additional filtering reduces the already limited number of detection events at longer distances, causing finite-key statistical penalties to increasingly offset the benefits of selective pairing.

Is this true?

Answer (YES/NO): NO